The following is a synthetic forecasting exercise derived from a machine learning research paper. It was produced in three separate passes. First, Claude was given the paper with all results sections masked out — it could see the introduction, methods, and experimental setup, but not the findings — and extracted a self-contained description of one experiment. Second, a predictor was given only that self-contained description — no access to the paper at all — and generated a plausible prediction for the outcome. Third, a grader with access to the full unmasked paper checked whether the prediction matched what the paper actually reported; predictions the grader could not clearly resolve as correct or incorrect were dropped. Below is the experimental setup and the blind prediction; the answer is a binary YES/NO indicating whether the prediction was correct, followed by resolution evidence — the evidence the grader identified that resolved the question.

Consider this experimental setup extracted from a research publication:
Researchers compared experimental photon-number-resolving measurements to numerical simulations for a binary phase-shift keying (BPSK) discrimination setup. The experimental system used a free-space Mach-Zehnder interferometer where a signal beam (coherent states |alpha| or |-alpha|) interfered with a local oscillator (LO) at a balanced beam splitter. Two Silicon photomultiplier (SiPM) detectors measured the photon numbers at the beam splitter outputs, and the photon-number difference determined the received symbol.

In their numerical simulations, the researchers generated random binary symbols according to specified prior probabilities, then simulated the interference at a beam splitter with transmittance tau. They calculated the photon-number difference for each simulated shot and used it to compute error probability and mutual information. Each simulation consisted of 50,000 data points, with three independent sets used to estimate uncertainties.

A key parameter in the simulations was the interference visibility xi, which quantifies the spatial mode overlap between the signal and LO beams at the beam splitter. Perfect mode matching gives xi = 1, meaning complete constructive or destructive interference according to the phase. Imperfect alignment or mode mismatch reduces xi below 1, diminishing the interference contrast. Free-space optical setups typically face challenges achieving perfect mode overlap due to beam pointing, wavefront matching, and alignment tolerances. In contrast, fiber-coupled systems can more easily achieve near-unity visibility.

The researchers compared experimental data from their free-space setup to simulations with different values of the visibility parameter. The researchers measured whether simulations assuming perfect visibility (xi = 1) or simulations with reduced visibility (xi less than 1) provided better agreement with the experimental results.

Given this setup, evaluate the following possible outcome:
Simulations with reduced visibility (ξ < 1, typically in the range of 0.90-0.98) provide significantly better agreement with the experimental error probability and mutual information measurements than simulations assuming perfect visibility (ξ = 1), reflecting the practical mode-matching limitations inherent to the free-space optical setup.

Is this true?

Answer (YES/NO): NO